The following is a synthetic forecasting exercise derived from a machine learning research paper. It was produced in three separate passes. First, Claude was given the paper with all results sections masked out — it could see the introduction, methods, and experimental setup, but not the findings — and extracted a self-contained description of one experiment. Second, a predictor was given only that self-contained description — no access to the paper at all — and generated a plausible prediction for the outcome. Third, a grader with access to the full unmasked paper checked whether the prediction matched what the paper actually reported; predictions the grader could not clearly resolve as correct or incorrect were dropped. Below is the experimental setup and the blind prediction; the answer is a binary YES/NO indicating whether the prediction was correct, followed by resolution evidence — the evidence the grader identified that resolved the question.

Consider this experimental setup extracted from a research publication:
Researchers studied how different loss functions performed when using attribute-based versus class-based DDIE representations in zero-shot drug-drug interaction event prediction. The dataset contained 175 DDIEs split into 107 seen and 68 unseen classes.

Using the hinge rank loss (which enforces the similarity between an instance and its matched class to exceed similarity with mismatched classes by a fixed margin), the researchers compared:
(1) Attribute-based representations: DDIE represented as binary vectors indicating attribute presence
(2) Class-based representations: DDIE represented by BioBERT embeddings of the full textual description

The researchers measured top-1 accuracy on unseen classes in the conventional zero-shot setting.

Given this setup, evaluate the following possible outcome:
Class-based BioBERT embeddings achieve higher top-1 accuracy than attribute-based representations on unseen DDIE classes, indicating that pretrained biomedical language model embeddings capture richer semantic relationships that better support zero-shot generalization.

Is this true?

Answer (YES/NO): YES